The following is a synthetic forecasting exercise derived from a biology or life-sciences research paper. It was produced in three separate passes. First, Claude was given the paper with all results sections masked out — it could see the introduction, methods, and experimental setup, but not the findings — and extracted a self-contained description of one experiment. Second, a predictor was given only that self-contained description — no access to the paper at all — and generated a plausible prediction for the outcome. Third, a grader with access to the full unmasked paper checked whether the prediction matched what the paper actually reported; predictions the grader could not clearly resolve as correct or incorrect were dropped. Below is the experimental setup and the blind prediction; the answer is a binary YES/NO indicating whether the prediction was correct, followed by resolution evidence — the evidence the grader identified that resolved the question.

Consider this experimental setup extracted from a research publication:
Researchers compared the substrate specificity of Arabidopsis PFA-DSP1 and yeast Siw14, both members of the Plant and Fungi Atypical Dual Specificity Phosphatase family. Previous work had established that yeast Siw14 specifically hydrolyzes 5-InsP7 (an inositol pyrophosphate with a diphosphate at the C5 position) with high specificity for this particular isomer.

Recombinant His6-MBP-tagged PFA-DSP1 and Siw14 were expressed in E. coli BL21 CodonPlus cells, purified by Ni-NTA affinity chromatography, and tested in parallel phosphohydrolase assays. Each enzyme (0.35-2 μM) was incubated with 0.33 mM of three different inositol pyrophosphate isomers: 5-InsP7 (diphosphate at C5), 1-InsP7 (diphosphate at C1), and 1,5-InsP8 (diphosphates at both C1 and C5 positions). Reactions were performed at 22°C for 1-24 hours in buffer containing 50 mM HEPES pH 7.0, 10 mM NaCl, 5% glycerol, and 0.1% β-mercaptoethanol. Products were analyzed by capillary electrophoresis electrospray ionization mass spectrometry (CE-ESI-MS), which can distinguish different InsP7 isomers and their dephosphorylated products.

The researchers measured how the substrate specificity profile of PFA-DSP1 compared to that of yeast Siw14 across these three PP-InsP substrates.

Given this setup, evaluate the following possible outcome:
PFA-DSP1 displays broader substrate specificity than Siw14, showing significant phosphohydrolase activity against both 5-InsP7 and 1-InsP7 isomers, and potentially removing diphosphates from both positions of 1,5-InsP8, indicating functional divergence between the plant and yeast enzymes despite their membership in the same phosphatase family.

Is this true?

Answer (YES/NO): NO